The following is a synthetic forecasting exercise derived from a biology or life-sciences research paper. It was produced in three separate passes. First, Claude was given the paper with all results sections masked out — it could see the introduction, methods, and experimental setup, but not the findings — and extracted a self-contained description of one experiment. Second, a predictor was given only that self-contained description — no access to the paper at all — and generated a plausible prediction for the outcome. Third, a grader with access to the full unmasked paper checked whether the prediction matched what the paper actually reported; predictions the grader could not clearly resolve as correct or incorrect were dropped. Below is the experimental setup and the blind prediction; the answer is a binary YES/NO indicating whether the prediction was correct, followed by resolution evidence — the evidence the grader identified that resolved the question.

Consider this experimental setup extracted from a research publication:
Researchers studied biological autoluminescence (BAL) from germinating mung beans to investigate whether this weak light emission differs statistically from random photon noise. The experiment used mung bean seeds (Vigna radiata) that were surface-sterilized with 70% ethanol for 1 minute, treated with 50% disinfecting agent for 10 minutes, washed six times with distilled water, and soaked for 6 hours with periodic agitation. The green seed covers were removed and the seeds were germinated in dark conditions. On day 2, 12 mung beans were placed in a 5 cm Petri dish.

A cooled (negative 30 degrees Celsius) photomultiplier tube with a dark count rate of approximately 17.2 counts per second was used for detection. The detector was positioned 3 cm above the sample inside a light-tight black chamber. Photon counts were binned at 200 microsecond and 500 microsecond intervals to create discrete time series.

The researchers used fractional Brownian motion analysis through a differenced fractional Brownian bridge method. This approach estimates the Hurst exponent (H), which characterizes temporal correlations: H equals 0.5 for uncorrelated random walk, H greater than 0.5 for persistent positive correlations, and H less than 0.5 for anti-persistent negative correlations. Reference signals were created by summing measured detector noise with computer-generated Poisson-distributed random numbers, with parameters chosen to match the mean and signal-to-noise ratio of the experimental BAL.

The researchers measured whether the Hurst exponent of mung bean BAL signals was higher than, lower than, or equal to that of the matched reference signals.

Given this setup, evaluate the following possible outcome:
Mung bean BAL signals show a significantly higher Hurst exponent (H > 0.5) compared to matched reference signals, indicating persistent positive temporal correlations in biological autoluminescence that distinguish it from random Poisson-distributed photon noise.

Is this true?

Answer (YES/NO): NO